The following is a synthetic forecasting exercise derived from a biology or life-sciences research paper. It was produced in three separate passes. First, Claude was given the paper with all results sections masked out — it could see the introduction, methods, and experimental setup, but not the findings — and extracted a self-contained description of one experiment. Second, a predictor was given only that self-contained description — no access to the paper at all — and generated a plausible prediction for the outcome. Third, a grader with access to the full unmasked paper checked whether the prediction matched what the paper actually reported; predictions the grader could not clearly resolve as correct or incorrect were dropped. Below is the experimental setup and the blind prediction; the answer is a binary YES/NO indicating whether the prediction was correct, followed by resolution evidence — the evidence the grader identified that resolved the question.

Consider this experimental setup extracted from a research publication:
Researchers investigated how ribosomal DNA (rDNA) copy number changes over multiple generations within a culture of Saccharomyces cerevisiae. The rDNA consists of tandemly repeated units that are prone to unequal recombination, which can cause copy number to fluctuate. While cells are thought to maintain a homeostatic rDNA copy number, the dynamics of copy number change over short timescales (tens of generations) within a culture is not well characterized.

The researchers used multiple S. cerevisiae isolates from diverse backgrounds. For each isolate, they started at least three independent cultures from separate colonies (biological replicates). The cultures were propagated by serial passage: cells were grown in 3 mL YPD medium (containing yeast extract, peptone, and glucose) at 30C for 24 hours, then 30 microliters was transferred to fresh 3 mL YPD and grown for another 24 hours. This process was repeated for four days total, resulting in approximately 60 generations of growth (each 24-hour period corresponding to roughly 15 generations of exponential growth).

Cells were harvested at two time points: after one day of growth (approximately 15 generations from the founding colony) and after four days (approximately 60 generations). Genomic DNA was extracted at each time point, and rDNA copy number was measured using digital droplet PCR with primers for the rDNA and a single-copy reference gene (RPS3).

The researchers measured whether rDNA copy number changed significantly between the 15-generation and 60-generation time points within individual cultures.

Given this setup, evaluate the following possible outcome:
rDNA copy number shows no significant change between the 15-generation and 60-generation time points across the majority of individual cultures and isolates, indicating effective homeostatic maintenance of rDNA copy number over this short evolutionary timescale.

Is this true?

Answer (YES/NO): YES